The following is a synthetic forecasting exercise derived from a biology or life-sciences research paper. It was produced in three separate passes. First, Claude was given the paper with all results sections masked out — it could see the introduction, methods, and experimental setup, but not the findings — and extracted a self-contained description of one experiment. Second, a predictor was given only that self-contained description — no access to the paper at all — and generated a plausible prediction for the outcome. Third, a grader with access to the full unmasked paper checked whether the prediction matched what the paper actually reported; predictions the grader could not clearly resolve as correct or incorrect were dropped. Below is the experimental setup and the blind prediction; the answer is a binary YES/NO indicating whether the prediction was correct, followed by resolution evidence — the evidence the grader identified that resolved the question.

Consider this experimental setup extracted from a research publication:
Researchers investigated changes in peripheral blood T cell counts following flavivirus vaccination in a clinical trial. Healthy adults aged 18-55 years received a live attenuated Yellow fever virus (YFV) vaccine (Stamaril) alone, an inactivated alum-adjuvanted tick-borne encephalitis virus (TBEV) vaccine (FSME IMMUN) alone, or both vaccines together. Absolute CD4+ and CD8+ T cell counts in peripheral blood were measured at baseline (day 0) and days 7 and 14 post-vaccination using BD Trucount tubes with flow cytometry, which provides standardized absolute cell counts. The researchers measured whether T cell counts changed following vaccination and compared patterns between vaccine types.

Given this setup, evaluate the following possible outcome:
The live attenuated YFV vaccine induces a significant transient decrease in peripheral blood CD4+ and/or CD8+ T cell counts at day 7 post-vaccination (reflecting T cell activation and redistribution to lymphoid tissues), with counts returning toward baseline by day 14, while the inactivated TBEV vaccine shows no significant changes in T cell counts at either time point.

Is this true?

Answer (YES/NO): NO